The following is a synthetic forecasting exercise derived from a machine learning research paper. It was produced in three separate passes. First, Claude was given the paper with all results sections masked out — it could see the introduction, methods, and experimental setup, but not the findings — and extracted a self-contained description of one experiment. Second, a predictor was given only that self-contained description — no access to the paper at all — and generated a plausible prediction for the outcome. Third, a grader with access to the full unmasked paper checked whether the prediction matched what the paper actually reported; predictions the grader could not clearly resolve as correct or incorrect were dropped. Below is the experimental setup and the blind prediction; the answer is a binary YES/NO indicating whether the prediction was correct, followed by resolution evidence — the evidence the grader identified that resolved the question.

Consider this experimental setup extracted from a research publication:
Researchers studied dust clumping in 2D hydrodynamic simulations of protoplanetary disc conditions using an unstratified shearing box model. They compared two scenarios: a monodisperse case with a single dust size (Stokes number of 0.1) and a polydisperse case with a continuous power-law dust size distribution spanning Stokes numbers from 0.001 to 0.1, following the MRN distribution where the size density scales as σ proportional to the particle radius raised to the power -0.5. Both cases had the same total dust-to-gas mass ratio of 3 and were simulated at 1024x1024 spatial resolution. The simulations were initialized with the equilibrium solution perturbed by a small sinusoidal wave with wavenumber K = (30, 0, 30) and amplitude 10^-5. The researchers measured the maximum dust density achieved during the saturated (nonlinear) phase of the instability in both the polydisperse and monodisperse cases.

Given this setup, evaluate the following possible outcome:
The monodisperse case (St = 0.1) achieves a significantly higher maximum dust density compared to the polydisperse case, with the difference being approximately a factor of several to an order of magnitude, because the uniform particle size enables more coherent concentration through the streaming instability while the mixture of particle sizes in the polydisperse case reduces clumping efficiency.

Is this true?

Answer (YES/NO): YES